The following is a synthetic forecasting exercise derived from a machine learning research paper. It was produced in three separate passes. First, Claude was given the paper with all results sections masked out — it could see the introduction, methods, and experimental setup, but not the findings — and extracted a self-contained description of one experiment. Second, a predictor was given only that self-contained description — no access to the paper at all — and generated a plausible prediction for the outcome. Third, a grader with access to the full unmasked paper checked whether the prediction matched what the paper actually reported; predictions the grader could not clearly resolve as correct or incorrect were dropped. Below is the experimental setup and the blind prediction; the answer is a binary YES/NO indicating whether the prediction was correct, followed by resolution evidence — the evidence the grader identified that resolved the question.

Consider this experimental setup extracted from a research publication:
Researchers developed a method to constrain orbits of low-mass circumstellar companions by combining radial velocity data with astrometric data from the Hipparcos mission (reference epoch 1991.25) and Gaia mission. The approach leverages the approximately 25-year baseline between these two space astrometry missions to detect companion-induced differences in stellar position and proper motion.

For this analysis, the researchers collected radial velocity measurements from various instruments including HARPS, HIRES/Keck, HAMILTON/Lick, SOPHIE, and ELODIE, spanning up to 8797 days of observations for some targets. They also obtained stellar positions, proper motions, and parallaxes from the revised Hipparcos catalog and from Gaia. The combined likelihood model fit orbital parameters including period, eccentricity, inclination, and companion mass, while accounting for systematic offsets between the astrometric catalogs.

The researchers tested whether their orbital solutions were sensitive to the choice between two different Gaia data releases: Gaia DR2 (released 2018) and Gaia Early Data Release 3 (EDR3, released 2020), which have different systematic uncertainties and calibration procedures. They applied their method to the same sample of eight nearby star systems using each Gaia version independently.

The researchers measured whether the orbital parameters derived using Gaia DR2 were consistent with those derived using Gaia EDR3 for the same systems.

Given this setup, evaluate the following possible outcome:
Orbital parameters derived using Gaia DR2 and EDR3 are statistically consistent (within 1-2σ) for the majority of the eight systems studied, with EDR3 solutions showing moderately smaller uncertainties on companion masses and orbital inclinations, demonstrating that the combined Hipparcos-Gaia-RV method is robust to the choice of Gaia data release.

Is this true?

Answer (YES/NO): NO